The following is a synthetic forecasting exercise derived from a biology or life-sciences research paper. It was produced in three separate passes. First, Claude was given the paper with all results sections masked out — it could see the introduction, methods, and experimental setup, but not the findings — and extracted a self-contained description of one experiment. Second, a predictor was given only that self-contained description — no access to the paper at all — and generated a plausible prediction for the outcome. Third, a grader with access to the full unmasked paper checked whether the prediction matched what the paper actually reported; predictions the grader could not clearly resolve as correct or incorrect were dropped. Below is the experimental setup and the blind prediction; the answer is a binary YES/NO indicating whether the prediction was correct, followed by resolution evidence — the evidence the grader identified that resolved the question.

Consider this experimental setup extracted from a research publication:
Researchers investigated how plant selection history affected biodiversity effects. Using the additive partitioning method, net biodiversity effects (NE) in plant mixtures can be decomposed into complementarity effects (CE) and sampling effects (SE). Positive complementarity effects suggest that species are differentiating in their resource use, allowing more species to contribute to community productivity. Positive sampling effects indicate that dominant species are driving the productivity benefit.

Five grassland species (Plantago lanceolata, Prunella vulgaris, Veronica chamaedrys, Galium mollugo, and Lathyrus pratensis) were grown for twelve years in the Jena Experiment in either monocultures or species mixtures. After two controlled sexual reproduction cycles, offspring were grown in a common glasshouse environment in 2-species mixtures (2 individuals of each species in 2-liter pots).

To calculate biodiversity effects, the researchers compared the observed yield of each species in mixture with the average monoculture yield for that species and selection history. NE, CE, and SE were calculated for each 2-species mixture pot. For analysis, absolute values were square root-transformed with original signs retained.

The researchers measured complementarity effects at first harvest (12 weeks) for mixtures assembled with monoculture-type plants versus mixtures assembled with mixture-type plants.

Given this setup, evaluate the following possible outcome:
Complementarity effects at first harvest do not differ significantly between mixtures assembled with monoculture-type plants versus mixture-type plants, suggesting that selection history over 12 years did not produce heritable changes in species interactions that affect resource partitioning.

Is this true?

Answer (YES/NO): NO